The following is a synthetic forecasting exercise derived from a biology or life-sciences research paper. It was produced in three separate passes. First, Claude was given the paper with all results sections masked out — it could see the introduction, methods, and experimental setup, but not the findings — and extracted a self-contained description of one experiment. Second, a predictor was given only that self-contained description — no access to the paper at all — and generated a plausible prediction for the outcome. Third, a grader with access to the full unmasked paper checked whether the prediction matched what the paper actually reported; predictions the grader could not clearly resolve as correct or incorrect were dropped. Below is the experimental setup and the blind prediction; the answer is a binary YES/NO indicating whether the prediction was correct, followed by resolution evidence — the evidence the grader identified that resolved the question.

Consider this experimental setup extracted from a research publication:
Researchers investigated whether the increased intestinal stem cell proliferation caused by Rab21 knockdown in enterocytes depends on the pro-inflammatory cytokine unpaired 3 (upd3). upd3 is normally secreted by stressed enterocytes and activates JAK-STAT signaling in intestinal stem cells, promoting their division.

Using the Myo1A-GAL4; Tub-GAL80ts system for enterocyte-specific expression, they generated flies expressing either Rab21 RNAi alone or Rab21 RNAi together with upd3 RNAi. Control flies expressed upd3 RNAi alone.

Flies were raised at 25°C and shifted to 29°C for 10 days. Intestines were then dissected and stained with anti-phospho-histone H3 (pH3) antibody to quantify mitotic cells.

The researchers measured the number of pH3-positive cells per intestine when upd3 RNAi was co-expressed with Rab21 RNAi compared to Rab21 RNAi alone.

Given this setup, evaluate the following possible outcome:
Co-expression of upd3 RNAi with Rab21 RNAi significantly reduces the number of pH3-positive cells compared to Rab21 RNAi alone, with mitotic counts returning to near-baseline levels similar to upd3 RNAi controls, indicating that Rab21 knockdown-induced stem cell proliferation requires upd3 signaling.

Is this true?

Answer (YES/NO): YES